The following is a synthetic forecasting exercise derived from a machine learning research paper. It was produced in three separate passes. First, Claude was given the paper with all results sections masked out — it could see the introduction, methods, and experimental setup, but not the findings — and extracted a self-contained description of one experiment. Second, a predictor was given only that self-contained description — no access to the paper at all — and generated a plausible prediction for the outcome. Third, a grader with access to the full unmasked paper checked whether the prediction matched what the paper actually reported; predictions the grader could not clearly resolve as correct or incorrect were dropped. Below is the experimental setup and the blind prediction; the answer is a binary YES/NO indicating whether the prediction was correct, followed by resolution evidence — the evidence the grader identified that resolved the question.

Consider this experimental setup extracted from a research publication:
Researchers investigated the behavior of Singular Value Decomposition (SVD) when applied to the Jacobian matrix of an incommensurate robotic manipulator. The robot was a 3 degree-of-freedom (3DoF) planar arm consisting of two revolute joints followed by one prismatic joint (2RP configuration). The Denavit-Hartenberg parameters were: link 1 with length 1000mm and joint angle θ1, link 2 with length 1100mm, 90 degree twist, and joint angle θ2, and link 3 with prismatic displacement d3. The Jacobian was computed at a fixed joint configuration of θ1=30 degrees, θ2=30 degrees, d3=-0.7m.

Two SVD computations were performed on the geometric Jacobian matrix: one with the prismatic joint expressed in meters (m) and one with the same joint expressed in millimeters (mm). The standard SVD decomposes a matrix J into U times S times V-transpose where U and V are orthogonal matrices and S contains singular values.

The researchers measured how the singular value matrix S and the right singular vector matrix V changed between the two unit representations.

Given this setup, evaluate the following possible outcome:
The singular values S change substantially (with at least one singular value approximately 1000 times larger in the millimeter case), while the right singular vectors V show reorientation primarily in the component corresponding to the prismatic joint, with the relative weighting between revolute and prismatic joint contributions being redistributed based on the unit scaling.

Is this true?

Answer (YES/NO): YES